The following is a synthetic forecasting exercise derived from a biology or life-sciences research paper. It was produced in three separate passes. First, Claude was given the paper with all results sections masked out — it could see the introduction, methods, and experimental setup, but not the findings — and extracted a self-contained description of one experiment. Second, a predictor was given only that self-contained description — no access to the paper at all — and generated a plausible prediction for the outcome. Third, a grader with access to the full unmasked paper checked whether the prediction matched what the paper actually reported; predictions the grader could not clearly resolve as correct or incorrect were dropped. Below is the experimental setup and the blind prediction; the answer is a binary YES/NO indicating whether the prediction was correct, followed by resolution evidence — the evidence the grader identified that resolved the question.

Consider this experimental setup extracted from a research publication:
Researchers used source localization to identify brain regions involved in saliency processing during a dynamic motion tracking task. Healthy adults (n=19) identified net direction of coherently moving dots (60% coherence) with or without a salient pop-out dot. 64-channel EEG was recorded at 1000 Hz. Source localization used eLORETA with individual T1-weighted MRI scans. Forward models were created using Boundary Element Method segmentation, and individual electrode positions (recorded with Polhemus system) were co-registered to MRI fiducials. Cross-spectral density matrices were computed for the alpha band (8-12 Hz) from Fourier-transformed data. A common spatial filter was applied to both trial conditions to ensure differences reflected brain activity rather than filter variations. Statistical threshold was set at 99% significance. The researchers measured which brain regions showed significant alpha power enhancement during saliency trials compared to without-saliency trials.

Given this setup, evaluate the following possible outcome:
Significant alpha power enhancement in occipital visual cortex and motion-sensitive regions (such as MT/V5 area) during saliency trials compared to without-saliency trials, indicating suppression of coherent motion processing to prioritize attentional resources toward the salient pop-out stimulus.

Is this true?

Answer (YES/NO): NO